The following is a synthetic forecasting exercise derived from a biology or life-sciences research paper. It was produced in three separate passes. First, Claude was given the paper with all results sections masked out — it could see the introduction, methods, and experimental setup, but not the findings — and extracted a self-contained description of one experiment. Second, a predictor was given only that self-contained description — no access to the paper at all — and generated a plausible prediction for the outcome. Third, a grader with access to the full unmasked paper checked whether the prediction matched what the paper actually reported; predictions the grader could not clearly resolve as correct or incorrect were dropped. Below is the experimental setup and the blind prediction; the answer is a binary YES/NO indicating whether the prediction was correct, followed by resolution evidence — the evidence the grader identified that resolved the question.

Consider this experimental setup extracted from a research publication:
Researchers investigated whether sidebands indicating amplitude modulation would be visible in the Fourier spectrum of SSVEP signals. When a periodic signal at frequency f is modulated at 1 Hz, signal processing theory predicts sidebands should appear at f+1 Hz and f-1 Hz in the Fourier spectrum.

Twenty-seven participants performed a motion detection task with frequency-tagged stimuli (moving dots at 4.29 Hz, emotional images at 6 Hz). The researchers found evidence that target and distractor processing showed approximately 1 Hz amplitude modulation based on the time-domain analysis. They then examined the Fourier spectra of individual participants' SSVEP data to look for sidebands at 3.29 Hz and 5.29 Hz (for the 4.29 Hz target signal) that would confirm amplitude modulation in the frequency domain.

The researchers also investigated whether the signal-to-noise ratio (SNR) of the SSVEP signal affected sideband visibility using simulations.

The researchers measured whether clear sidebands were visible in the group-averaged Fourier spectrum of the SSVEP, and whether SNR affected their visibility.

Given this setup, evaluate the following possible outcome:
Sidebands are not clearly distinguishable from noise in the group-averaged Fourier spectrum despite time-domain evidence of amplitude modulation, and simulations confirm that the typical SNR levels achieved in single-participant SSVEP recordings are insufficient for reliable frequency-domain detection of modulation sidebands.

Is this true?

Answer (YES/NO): YES